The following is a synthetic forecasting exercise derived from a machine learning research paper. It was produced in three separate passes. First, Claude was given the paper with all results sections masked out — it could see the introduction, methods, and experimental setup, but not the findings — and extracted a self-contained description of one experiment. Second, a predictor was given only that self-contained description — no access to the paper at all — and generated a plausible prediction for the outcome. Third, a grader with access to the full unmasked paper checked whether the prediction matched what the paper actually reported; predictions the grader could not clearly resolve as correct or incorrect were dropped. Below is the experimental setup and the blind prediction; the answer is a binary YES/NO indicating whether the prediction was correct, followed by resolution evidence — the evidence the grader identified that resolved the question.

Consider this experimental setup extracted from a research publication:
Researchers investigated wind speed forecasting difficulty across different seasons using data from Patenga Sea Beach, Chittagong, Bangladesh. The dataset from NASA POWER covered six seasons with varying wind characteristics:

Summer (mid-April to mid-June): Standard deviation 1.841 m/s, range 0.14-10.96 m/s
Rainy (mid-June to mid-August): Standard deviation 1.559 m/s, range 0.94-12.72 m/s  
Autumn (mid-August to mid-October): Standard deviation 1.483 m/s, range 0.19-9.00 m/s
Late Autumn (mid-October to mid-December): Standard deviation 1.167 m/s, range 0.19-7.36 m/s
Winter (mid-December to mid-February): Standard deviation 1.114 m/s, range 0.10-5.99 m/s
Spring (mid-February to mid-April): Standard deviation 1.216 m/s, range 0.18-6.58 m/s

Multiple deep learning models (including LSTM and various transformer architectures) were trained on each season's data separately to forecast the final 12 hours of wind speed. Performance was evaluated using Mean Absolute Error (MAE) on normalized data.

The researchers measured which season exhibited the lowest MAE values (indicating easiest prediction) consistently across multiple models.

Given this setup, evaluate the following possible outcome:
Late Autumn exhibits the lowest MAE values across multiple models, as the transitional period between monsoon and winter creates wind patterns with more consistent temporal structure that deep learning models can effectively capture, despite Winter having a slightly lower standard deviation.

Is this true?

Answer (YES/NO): NO